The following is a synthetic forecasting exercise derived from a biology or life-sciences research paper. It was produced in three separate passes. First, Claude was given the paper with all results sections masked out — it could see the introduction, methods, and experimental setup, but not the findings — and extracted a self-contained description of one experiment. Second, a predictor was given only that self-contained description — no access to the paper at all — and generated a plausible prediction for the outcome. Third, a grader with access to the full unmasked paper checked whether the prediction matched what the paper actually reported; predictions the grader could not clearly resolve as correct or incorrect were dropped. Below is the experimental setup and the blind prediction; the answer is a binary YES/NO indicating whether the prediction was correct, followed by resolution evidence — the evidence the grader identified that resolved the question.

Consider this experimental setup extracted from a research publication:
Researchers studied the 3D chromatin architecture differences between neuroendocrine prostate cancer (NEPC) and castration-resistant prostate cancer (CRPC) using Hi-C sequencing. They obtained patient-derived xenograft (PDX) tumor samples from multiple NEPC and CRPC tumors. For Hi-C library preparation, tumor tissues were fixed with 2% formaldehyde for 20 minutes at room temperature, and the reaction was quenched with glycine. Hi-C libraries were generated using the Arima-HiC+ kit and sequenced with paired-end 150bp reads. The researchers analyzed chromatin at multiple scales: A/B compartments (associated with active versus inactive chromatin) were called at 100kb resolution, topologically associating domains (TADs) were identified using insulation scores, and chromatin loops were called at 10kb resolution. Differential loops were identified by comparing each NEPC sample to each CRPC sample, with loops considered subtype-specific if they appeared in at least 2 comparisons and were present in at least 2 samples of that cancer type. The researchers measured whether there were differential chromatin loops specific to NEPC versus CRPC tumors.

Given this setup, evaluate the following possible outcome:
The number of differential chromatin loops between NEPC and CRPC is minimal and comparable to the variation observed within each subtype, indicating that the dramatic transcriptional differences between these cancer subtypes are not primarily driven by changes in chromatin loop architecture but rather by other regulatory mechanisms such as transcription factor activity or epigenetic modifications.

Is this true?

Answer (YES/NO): NO